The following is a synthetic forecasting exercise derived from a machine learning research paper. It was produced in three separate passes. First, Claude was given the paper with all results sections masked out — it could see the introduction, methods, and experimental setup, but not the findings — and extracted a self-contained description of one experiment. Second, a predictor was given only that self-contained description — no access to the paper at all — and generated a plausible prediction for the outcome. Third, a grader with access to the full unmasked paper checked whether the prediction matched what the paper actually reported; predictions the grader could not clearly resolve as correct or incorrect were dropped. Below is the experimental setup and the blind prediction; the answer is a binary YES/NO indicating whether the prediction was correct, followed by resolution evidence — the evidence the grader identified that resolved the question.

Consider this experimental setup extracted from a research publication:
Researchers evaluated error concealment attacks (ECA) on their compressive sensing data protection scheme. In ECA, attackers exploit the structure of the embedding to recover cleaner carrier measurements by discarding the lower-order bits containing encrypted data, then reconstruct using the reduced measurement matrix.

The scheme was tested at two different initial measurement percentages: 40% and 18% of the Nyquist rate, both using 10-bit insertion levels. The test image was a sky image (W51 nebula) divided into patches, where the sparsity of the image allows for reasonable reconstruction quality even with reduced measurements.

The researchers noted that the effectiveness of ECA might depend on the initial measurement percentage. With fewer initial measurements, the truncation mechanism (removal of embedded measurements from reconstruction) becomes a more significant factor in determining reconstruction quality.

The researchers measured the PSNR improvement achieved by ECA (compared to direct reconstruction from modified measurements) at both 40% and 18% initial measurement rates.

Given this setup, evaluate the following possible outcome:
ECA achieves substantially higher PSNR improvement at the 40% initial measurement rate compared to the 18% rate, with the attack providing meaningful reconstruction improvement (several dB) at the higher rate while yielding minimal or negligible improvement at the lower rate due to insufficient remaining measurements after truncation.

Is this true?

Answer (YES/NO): NO